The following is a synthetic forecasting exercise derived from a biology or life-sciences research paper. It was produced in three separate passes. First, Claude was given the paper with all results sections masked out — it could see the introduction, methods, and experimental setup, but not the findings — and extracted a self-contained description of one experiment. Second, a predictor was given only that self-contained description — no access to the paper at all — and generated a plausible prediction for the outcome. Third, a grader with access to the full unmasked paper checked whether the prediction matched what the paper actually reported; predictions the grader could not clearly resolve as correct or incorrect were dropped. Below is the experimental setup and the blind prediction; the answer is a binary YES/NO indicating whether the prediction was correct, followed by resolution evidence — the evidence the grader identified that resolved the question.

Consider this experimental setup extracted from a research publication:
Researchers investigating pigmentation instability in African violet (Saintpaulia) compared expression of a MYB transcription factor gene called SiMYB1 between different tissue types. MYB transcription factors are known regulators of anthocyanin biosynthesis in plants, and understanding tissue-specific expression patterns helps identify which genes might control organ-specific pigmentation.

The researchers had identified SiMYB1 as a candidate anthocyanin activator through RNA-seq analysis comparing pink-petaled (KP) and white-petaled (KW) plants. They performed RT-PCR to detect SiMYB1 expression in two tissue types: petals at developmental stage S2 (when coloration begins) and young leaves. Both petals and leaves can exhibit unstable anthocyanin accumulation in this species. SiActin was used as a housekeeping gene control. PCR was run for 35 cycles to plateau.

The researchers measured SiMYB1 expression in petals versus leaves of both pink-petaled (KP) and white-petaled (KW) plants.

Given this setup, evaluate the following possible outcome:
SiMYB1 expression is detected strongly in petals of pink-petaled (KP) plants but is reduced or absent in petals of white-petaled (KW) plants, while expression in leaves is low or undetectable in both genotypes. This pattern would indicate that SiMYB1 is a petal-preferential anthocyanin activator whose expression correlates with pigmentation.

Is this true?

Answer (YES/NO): NO